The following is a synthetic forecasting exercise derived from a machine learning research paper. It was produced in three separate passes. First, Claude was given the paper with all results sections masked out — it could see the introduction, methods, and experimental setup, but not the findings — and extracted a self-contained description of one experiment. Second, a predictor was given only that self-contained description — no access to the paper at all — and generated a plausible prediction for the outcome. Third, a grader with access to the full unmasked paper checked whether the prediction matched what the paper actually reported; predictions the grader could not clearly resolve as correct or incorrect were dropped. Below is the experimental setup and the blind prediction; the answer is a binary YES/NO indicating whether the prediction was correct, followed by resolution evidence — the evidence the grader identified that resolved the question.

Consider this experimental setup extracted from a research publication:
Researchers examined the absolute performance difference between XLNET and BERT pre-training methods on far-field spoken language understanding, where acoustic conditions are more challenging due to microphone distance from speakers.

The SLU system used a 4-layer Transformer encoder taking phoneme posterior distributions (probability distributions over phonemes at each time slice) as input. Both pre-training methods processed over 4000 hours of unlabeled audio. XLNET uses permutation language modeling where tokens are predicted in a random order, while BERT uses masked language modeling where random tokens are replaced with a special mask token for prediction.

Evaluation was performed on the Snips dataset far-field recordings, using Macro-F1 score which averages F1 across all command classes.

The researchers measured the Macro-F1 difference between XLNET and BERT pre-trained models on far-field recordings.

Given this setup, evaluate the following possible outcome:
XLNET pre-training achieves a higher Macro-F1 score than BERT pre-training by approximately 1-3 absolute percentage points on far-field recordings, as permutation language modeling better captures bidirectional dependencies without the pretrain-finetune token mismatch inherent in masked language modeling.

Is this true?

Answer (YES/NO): YES